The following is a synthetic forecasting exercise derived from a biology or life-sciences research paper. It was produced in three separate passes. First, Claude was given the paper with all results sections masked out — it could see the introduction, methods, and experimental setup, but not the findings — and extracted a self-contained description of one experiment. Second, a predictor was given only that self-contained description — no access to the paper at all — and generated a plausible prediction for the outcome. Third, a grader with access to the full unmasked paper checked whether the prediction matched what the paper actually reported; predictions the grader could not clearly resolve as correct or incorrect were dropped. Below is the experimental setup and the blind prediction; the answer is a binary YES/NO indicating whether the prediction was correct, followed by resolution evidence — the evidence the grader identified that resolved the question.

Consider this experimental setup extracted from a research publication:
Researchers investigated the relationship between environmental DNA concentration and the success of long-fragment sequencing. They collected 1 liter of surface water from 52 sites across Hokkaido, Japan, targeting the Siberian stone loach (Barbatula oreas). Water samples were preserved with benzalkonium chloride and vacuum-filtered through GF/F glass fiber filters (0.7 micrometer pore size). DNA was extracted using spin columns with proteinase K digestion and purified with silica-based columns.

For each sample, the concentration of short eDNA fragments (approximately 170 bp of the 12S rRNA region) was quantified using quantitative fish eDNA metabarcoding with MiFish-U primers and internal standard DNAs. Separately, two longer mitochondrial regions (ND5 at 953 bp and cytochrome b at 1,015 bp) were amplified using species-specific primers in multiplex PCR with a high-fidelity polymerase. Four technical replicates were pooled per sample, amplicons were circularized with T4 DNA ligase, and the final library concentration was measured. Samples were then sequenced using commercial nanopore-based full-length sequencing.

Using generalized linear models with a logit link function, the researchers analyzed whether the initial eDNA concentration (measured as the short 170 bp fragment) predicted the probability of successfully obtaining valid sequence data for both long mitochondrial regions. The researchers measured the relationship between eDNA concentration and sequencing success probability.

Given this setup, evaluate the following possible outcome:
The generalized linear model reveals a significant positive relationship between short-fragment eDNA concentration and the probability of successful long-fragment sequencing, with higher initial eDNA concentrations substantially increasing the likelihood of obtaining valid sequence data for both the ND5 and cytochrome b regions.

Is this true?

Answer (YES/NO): YES